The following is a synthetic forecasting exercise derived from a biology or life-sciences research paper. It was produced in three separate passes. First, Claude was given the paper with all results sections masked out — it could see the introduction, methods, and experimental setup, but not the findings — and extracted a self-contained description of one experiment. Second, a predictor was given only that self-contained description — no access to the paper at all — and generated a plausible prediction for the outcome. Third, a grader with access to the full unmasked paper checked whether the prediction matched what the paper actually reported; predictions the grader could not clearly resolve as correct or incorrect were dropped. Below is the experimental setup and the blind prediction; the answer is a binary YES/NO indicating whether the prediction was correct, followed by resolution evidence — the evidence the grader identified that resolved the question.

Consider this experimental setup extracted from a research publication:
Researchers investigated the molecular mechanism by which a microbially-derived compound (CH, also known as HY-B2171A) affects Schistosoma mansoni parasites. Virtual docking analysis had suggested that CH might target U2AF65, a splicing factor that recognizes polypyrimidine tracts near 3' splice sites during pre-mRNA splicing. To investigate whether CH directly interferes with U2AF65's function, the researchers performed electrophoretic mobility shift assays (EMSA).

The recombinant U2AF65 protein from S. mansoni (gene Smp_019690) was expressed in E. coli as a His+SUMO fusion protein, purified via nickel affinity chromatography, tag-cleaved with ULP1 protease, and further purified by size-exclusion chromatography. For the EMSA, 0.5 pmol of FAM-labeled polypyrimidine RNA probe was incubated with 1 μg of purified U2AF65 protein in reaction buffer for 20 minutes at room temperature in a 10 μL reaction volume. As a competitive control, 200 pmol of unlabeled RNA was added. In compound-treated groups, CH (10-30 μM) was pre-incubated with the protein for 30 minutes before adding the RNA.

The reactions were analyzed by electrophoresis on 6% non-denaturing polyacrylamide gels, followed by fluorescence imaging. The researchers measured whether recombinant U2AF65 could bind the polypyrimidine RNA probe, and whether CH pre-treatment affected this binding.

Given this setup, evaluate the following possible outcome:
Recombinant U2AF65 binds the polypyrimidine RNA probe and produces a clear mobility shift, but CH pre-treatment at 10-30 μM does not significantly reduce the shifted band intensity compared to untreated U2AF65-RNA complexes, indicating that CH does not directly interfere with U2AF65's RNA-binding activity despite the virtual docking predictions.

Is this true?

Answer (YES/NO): NO